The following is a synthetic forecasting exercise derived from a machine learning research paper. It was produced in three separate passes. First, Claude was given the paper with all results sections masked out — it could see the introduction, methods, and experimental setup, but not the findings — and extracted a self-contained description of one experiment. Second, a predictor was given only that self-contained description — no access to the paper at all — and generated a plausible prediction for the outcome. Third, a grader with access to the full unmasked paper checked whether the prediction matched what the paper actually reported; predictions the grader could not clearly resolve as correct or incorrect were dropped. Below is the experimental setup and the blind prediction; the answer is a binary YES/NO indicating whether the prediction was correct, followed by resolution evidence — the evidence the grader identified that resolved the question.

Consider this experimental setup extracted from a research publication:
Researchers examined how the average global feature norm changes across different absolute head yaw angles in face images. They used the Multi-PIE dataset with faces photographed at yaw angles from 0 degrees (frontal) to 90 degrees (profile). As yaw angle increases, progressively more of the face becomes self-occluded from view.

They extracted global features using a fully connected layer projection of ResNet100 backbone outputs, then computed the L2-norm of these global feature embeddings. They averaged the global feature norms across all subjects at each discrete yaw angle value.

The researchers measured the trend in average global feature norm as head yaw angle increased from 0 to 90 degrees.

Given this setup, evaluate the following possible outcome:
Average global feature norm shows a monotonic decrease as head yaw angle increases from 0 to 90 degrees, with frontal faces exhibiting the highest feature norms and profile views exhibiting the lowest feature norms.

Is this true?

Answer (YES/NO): YES